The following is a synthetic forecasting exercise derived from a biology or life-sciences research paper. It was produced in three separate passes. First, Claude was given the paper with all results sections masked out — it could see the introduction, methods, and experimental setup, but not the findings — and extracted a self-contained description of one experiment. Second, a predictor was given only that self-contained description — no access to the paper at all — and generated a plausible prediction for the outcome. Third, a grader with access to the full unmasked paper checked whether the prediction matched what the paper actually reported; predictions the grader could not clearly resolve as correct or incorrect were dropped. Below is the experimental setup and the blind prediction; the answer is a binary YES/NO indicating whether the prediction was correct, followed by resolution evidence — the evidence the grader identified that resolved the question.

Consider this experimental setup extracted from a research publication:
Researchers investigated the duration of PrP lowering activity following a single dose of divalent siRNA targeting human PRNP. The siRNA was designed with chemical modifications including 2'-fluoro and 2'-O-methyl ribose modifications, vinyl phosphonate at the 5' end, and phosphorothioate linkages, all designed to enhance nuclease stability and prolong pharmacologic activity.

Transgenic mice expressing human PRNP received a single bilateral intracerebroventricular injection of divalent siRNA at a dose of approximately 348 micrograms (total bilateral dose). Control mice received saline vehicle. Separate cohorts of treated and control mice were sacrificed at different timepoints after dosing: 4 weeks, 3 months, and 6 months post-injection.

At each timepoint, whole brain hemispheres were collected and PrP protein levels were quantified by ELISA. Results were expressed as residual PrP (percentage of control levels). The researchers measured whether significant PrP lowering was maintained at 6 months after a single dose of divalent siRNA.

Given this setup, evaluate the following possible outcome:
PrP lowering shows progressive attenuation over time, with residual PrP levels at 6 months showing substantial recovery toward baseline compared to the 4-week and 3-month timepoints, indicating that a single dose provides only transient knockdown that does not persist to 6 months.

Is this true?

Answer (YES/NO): NO